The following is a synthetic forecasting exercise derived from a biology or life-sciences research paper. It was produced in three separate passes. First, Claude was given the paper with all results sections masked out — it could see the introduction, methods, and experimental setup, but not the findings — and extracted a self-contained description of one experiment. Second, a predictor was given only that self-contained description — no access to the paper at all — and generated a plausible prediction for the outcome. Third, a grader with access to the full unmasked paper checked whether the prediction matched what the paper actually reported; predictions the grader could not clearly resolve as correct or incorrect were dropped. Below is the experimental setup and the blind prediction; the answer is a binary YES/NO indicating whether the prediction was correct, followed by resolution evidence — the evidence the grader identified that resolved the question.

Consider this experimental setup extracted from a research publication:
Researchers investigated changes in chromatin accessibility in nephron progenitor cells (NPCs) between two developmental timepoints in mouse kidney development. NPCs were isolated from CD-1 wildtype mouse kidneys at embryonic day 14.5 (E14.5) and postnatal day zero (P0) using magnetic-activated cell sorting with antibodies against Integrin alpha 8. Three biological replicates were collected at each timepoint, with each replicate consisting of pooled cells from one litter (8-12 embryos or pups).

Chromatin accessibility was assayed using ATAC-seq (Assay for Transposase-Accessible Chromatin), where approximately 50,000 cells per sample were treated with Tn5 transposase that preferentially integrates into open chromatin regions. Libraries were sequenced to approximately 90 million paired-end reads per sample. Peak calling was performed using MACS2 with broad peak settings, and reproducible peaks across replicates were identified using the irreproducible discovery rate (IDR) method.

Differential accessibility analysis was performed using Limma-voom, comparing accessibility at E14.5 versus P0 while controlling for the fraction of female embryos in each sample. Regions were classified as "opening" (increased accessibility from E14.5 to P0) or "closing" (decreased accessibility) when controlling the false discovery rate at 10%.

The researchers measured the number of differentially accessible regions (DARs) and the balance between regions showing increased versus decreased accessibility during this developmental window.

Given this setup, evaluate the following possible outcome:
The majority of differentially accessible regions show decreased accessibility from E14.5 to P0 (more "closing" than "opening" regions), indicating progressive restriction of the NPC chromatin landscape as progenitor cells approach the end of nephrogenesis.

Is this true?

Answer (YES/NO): NO